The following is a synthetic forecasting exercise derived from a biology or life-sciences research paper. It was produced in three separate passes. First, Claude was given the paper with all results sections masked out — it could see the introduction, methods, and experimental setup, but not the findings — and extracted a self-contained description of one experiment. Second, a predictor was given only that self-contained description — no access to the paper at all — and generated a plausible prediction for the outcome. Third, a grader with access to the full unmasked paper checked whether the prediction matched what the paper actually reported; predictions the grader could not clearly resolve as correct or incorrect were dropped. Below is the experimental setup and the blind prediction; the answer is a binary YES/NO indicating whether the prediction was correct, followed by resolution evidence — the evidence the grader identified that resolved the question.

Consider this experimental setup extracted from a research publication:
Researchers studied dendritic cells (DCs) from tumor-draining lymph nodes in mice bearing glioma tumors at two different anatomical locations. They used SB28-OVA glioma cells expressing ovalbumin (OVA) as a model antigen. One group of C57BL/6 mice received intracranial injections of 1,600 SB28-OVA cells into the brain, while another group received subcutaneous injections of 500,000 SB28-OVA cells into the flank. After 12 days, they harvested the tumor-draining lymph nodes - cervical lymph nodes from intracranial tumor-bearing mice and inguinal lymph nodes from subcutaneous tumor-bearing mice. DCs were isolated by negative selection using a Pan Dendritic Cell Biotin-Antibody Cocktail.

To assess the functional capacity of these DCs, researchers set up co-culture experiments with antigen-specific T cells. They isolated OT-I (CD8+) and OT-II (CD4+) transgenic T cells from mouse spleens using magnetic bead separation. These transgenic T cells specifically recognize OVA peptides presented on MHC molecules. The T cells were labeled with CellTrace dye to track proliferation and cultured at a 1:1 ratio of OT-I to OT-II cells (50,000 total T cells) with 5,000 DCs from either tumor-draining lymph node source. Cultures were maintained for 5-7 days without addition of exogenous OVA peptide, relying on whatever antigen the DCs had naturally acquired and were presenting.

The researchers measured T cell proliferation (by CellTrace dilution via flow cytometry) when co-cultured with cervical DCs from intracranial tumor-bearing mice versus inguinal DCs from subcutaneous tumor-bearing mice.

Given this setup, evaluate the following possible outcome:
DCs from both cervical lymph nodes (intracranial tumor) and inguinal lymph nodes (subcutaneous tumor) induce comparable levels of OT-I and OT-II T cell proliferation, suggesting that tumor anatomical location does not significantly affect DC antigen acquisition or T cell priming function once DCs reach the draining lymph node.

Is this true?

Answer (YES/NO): NO